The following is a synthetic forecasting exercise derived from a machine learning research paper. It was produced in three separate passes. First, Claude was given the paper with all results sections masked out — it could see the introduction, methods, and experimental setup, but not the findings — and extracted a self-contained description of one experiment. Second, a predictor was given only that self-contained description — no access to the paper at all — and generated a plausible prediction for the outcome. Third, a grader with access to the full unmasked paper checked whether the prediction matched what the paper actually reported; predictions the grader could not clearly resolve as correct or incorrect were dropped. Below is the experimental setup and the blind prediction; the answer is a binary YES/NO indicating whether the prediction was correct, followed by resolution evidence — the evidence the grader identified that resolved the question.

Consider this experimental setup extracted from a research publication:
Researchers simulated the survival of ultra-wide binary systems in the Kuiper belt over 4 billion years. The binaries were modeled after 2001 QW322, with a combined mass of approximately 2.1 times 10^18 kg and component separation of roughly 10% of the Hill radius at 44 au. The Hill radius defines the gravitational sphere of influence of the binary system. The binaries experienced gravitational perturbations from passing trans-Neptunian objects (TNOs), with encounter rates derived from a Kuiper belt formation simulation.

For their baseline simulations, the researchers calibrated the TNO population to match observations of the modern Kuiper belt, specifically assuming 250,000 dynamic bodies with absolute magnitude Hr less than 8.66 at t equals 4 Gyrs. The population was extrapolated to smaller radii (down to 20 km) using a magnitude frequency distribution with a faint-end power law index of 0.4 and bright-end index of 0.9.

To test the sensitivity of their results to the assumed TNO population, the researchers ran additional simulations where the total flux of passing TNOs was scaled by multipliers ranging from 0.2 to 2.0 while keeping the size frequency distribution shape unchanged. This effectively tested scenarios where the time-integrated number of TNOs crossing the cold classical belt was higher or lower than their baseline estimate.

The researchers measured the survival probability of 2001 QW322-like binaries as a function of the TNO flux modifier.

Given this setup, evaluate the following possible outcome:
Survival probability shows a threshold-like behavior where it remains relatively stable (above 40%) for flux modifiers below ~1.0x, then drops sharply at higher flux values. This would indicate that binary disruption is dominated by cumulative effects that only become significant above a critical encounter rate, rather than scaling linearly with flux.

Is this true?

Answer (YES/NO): NO